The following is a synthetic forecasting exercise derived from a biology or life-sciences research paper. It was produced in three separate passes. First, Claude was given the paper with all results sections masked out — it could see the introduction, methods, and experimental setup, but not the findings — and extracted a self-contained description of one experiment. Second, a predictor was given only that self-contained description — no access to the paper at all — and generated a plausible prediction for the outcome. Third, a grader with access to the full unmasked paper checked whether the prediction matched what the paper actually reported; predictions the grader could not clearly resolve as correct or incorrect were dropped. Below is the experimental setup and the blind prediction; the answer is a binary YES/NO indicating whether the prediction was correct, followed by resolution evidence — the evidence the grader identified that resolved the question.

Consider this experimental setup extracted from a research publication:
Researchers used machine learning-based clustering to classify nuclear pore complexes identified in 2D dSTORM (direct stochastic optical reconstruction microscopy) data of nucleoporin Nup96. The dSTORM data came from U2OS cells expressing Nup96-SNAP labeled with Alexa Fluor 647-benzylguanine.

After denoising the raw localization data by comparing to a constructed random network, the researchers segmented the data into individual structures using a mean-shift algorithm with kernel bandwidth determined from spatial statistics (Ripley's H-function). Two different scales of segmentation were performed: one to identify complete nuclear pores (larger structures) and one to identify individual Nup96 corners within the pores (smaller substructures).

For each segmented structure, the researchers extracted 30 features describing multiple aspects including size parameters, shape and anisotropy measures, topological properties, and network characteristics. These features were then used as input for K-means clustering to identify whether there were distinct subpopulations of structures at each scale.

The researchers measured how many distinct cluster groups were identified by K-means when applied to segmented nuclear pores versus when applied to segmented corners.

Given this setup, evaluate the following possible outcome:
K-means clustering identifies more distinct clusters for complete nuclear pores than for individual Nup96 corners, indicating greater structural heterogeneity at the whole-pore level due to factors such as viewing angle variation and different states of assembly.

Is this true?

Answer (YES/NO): YES